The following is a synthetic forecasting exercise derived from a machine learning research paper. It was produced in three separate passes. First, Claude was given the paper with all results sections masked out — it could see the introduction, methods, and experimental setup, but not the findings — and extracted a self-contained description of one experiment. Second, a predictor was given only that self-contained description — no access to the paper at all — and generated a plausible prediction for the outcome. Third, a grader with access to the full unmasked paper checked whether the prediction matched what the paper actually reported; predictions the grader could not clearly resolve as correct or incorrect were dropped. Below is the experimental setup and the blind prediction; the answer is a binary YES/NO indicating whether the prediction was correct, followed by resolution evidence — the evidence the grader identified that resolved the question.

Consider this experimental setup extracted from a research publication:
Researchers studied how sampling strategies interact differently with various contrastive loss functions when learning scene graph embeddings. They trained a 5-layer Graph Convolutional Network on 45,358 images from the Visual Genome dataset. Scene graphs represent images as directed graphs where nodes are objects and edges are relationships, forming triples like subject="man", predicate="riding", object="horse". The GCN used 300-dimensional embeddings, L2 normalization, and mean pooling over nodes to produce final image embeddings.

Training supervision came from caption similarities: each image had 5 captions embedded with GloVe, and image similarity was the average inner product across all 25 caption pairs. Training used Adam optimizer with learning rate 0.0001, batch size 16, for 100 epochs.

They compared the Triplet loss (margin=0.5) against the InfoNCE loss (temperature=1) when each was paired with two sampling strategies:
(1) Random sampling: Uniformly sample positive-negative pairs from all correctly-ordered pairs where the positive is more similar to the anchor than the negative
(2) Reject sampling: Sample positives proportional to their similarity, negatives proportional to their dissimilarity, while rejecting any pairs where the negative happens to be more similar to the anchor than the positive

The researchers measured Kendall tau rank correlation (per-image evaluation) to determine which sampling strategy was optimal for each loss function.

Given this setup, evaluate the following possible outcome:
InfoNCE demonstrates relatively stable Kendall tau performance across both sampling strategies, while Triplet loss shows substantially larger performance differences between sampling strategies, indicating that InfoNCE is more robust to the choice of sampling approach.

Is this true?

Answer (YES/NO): NO